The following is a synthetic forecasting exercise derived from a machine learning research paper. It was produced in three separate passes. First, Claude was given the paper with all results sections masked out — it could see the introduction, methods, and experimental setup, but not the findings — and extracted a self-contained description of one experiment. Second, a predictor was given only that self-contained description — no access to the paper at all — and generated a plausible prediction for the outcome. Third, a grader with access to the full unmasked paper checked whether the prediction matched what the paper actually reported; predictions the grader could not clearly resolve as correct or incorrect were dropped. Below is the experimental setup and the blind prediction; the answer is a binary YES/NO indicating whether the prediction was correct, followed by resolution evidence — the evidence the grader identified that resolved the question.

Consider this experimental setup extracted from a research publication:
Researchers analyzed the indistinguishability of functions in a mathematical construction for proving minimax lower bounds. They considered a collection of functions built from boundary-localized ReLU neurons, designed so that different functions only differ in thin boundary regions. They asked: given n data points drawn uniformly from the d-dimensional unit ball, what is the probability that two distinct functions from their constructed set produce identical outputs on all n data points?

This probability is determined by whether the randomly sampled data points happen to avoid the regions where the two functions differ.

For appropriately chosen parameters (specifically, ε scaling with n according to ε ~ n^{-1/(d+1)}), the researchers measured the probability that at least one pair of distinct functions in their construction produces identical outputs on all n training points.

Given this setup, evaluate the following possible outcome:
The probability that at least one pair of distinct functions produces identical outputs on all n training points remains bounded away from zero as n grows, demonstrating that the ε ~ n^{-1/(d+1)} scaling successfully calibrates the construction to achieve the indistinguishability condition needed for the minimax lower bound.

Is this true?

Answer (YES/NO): YES